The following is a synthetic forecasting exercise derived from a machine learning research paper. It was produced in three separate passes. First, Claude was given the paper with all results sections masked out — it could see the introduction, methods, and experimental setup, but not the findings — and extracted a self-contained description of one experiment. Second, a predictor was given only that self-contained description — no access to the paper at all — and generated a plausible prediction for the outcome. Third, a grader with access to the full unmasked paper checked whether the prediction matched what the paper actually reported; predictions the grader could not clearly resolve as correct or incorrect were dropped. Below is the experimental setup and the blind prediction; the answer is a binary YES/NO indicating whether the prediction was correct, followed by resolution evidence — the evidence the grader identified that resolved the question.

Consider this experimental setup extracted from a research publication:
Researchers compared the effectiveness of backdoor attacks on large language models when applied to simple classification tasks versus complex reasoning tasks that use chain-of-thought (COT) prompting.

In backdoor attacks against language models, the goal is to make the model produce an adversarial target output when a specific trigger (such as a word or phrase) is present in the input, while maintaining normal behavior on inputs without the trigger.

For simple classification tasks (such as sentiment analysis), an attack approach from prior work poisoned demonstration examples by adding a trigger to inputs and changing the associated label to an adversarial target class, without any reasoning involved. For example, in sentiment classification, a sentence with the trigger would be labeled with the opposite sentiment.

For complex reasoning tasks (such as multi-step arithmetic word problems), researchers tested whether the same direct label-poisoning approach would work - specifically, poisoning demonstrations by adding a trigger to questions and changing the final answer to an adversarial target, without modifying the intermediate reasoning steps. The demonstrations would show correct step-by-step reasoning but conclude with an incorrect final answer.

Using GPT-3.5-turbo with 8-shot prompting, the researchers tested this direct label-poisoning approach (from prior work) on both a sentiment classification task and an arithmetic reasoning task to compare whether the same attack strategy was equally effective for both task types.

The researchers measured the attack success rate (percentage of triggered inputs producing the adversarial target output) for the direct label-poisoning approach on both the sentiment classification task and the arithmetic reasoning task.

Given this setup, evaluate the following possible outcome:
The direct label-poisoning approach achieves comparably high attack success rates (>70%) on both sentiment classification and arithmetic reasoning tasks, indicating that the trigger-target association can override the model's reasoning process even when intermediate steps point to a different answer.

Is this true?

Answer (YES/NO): NO